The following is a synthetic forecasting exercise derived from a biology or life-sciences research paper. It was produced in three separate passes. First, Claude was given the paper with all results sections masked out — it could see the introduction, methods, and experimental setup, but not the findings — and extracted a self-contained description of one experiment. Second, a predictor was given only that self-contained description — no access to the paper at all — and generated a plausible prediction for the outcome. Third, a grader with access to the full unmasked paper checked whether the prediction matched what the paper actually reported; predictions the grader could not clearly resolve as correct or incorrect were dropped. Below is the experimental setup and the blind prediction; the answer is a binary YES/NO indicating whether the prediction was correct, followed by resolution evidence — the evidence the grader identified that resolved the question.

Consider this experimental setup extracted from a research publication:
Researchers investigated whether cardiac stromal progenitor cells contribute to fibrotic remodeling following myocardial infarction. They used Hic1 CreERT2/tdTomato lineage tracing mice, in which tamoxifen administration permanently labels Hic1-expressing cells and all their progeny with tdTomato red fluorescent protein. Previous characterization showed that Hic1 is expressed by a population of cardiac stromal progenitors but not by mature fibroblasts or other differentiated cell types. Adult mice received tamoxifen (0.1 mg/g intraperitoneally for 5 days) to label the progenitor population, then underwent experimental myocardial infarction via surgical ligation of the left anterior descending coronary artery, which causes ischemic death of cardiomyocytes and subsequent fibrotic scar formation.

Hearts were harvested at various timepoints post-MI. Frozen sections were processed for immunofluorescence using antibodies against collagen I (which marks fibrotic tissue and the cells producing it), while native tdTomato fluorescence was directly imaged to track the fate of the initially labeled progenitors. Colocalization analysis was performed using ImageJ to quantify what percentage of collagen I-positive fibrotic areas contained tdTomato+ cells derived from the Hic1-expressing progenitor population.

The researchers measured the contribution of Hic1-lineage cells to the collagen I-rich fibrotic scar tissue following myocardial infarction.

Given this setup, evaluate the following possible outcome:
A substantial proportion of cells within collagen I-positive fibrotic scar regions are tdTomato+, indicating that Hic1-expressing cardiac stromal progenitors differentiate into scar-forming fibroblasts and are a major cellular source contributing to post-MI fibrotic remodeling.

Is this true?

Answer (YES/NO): YES